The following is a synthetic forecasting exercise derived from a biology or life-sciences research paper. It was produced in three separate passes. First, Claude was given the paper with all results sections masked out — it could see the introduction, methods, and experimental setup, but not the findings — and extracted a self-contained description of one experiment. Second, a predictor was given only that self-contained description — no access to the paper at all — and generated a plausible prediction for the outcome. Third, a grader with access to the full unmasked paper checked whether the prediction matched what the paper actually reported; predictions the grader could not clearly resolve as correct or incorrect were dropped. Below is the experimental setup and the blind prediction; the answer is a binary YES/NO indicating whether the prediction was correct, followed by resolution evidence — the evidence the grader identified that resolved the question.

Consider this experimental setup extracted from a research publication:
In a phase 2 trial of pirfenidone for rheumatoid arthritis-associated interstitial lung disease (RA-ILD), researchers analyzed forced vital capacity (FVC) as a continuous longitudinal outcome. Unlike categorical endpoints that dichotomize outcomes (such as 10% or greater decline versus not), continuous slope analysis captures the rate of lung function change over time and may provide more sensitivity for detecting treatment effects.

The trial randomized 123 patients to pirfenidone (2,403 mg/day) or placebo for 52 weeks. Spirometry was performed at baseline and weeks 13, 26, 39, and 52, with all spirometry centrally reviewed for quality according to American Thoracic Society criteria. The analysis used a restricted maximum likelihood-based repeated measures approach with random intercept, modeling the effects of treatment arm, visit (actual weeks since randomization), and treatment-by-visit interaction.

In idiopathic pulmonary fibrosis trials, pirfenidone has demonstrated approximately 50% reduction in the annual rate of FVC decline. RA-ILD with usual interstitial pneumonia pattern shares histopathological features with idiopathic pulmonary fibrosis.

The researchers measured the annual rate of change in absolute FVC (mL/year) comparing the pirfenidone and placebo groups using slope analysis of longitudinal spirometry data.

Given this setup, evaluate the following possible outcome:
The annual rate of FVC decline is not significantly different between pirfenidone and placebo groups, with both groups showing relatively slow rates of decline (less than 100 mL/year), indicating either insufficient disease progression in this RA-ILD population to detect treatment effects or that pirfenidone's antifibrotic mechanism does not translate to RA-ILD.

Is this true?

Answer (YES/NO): NO